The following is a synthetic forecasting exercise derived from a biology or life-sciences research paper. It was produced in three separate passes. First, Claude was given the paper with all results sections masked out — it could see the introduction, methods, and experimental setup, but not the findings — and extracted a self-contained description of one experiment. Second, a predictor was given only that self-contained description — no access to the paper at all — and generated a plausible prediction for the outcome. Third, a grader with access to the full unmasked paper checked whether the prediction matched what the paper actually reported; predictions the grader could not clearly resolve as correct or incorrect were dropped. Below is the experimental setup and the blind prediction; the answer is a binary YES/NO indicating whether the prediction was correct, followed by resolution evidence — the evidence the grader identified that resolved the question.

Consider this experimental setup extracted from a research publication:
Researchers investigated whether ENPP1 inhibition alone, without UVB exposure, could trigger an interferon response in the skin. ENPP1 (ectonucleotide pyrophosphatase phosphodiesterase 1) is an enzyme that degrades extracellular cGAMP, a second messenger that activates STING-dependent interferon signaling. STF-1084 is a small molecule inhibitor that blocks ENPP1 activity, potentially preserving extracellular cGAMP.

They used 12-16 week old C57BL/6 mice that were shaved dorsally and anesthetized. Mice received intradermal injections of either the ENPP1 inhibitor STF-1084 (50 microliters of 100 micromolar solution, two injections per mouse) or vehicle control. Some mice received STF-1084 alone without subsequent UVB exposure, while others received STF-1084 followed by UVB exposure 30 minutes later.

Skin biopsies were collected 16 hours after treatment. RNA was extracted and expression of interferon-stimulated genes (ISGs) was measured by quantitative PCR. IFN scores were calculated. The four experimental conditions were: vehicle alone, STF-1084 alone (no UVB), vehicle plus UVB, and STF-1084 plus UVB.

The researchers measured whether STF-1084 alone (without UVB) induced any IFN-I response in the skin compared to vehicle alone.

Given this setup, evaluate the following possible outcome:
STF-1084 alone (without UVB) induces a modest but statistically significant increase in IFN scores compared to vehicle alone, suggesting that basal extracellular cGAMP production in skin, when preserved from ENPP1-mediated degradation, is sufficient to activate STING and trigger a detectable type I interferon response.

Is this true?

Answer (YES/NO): NO